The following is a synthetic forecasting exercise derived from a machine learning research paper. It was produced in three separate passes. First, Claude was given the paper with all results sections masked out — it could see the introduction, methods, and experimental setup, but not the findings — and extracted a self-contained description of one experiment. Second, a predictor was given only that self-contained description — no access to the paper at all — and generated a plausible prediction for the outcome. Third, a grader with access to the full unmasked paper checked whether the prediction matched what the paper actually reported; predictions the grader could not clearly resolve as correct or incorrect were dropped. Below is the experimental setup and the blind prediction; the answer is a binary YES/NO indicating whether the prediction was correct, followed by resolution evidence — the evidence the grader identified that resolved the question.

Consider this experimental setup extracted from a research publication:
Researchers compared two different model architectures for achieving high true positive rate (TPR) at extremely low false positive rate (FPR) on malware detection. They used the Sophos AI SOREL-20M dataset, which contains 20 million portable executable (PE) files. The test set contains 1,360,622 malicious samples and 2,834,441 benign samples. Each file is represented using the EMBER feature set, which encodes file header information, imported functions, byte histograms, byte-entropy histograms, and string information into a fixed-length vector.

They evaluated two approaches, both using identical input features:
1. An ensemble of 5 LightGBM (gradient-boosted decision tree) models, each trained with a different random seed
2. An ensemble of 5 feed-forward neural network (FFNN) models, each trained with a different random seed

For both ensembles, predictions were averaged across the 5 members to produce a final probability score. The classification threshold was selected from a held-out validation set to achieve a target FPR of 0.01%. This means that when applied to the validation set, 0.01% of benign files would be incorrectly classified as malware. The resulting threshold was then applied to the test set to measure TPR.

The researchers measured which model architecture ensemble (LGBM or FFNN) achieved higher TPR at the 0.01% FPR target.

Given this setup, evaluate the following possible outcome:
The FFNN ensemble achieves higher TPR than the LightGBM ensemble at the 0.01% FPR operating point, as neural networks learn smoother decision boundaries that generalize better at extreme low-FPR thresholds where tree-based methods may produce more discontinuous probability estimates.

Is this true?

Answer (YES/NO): YES